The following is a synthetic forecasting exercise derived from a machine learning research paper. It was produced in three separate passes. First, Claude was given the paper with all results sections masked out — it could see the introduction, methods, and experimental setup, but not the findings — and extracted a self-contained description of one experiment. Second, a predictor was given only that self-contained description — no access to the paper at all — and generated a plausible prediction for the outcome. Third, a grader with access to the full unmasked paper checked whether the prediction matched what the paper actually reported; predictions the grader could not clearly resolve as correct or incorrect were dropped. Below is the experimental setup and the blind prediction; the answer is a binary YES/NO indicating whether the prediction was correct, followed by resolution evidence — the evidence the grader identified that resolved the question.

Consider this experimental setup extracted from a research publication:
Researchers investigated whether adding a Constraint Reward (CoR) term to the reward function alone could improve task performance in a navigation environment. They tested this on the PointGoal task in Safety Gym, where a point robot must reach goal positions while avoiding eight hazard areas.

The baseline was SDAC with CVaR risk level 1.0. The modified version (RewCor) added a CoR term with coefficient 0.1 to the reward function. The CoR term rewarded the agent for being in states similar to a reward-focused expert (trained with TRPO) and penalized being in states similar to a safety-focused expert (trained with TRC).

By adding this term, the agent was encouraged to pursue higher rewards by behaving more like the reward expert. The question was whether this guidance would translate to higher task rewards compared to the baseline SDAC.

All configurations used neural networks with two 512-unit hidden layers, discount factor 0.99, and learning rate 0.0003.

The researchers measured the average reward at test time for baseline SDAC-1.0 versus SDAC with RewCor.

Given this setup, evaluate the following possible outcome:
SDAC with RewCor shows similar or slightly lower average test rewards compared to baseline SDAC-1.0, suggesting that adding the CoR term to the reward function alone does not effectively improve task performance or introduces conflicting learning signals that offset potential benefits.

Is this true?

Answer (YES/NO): NO